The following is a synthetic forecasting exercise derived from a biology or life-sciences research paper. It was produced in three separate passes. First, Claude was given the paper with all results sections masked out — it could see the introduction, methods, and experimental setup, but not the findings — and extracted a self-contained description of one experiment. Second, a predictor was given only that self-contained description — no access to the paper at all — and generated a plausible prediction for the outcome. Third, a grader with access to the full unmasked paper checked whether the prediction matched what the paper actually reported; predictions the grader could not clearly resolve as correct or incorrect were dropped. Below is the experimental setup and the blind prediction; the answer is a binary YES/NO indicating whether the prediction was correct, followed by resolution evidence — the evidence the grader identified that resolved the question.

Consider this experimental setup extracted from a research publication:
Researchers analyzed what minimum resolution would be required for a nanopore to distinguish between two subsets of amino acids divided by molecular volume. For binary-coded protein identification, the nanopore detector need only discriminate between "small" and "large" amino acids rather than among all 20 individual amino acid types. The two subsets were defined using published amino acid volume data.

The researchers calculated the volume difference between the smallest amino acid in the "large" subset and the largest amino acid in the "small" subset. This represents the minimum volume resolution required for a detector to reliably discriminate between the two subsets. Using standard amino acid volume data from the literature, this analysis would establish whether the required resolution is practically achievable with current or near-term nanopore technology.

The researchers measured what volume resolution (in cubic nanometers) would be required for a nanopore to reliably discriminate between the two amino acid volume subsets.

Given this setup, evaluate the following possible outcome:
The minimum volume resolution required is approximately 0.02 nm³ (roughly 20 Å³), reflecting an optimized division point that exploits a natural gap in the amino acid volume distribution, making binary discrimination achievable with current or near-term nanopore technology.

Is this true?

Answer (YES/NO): YES